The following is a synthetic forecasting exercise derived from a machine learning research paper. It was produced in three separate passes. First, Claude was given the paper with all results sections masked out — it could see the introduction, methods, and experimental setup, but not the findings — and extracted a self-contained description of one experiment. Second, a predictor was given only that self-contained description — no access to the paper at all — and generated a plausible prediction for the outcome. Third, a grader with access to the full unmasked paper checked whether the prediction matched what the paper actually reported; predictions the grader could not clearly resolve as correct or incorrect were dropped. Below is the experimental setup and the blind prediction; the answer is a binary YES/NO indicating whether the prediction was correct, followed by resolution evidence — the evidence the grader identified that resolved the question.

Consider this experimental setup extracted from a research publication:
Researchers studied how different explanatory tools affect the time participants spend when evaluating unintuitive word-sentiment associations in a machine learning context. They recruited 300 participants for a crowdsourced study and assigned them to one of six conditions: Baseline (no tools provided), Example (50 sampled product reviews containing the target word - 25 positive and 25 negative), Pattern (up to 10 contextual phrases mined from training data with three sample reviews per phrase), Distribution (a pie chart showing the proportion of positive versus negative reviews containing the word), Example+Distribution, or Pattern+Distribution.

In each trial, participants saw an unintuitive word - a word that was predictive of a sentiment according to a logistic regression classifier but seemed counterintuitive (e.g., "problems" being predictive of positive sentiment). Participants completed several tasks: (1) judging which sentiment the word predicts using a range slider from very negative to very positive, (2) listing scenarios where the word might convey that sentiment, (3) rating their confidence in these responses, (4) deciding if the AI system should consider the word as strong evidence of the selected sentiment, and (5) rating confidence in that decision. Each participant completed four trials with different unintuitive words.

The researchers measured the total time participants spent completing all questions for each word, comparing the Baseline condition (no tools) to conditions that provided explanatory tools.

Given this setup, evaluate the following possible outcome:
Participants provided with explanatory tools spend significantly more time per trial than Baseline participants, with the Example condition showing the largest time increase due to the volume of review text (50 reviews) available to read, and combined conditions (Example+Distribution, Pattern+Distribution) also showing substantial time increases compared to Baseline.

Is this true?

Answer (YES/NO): NO